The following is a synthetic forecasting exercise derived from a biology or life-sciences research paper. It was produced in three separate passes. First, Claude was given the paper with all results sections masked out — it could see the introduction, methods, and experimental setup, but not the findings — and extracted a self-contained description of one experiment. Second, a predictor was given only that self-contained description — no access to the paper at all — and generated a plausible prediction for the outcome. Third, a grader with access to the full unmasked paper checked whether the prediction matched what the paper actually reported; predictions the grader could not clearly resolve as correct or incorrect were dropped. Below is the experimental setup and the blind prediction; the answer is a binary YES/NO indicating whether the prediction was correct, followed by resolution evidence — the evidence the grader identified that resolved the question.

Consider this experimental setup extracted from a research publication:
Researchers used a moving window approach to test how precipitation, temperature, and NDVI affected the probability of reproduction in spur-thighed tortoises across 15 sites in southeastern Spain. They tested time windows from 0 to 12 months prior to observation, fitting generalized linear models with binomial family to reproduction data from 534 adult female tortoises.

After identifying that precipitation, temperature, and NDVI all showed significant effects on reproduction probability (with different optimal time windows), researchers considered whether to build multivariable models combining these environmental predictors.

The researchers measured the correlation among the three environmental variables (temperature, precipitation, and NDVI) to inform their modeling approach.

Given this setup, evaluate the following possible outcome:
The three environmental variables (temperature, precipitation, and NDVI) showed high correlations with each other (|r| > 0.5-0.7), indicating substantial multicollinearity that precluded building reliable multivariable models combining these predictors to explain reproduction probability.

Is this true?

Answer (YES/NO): YES